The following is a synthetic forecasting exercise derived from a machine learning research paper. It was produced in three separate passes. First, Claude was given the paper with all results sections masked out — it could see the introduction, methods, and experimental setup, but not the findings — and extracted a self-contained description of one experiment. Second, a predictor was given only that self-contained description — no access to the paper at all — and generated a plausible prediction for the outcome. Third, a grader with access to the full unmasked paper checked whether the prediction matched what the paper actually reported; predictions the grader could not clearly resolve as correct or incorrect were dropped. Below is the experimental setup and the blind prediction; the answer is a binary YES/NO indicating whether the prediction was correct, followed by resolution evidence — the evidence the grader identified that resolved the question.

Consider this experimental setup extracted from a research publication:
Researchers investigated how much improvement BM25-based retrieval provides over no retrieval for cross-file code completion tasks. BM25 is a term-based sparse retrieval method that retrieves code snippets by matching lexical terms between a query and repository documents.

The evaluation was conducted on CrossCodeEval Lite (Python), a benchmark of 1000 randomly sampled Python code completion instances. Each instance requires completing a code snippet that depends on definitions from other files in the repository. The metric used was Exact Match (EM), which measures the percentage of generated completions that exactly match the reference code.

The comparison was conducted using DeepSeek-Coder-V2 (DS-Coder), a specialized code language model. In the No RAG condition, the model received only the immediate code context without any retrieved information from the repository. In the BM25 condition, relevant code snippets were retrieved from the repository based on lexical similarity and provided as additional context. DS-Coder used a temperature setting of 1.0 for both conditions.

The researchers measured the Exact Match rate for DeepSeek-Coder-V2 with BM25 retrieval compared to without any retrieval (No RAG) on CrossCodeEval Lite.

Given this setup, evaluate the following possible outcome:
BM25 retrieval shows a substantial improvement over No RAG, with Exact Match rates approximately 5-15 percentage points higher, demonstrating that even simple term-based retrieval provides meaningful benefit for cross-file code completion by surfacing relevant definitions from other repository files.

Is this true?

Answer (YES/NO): YES